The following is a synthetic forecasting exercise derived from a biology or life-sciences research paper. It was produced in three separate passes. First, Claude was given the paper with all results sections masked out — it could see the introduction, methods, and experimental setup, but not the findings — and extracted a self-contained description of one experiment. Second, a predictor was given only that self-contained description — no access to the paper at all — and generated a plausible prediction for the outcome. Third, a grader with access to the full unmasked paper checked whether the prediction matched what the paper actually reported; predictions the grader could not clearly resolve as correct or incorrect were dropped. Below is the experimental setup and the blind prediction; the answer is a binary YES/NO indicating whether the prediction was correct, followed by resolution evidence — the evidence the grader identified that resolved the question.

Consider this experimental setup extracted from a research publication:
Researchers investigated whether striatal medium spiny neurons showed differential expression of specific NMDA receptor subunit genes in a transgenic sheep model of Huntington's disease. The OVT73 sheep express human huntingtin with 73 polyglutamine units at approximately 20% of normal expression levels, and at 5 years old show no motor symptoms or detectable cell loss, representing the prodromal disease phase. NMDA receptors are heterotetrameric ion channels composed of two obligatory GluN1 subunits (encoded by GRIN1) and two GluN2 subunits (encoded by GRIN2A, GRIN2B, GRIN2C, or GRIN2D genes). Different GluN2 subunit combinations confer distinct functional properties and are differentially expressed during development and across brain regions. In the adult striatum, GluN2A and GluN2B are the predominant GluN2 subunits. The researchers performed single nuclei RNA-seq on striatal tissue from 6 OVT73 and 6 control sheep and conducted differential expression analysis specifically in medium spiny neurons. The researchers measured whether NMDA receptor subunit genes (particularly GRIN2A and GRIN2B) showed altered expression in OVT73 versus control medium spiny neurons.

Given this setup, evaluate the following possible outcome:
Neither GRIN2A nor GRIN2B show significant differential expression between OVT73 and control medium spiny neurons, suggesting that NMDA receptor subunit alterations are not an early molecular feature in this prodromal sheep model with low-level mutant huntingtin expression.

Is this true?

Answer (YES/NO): NO